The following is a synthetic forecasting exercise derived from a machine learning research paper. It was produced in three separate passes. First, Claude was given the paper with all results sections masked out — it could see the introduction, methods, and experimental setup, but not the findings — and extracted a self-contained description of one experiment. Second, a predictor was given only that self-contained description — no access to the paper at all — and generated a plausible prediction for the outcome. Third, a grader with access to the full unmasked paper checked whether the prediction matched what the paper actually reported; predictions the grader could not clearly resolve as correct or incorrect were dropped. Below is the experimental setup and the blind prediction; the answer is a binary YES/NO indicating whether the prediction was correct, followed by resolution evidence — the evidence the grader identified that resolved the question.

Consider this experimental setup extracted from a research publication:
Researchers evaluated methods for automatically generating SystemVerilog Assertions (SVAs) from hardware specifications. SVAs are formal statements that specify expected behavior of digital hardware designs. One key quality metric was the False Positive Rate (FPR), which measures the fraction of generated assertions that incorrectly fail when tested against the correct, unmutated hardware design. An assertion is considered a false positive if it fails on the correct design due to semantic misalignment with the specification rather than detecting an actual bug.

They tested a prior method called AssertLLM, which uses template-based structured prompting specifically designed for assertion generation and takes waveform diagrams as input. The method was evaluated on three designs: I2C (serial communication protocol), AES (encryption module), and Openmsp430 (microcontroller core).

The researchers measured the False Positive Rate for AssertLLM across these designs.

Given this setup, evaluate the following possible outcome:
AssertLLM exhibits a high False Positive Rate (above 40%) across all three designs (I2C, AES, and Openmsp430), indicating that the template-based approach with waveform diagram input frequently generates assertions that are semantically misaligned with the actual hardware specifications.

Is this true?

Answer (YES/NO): NO